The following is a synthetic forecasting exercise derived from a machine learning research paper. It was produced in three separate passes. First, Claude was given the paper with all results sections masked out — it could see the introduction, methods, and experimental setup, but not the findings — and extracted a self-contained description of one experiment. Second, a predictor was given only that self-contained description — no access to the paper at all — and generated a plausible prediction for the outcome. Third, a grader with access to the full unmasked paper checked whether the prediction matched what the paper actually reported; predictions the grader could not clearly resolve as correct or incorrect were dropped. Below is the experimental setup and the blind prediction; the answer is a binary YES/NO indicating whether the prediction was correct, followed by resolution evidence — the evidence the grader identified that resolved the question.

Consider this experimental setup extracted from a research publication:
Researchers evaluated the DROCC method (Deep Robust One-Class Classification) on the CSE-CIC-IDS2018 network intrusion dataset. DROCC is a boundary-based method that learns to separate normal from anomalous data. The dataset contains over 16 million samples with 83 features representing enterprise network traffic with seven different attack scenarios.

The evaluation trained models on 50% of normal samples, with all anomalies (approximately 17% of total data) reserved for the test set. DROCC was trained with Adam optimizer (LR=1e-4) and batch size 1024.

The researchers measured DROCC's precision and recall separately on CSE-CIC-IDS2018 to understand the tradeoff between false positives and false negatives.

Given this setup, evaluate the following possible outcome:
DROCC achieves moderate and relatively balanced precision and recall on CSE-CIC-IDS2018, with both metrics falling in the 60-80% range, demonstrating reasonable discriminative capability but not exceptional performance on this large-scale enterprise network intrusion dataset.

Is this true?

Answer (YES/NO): NO